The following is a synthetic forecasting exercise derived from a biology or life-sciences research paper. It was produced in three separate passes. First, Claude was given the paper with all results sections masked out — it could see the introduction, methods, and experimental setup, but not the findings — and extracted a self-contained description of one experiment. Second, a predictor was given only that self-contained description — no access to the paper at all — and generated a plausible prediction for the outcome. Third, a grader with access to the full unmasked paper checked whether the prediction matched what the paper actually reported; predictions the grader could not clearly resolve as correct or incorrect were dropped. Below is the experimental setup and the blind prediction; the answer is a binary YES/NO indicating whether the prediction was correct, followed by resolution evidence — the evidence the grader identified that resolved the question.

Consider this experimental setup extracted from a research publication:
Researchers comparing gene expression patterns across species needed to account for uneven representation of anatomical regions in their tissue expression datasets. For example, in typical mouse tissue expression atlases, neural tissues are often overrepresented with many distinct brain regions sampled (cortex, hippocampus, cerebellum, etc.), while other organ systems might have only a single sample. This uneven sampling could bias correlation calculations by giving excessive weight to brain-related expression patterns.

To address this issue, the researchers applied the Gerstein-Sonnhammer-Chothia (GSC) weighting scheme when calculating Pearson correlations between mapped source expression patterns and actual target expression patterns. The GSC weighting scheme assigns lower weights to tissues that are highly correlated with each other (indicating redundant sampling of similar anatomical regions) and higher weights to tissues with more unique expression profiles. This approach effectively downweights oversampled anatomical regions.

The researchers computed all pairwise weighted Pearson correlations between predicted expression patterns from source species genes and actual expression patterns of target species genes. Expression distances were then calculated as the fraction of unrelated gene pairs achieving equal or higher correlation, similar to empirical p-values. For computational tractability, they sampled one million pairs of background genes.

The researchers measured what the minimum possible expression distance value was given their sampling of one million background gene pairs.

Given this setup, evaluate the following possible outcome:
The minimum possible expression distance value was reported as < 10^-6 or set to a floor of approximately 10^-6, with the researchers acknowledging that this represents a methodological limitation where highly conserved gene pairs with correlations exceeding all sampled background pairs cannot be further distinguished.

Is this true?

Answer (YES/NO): NO